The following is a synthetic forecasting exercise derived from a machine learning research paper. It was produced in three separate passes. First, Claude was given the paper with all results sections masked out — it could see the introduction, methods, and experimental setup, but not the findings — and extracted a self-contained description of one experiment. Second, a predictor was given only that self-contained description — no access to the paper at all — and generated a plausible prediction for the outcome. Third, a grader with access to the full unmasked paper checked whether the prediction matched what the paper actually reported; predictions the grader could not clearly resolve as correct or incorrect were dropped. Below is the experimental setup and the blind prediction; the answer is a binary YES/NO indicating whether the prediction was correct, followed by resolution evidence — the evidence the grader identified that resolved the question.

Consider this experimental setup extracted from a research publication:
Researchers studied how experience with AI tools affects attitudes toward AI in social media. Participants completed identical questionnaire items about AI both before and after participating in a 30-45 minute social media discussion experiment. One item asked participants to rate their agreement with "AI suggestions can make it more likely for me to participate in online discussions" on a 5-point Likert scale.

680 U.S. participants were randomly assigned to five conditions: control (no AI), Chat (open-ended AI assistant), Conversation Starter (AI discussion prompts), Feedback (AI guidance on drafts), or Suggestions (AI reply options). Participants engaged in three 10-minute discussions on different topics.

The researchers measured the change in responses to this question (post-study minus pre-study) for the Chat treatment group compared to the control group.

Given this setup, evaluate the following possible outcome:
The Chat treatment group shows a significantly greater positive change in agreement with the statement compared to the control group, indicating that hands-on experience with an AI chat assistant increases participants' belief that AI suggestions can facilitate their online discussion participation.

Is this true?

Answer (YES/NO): YES